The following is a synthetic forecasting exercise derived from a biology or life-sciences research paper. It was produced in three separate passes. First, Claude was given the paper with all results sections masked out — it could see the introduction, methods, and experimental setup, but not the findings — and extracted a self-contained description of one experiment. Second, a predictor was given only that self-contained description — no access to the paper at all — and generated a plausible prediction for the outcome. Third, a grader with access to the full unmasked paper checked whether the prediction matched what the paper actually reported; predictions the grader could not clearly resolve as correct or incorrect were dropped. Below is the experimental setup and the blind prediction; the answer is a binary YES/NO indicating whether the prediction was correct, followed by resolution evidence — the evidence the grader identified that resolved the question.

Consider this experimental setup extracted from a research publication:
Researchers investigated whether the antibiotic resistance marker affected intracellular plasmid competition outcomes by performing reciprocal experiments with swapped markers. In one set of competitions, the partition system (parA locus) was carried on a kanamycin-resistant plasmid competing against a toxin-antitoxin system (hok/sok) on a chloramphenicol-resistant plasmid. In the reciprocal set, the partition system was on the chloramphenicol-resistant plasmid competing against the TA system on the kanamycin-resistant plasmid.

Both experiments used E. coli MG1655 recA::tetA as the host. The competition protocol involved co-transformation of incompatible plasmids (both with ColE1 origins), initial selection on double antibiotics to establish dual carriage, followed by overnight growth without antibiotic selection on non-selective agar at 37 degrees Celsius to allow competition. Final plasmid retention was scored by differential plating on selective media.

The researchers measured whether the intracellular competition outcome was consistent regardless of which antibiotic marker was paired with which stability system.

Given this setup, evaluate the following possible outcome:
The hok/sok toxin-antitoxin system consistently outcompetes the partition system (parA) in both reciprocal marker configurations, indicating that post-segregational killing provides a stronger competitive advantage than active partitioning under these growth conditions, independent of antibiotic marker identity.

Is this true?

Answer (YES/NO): YES